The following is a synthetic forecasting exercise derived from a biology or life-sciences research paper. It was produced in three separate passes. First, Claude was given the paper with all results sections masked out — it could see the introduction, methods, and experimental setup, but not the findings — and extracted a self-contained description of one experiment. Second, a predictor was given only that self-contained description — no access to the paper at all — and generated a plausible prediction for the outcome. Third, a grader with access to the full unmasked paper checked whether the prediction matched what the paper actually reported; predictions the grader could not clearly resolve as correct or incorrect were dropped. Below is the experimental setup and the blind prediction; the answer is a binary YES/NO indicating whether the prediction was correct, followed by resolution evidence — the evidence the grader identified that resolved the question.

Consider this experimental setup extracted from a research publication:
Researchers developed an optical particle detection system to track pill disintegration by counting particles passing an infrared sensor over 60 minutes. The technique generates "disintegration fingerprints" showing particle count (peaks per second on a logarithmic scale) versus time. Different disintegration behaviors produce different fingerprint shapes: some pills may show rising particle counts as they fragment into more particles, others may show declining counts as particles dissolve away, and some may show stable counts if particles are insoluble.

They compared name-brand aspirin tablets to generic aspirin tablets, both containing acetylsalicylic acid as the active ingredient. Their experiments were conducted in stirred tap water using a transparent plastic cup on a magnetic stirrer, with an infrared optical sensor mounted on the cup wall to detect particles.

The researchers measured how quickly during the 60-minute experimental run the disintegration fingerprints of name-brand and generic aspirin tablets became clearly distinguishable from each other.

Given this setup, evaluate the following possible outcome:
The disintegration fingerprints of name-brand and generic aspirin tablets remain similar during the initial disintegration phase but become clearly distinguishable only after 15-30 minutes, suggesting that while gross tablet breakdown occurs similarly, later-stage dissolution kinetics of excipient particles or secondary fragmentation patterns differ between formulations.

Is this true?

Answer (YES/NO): NO